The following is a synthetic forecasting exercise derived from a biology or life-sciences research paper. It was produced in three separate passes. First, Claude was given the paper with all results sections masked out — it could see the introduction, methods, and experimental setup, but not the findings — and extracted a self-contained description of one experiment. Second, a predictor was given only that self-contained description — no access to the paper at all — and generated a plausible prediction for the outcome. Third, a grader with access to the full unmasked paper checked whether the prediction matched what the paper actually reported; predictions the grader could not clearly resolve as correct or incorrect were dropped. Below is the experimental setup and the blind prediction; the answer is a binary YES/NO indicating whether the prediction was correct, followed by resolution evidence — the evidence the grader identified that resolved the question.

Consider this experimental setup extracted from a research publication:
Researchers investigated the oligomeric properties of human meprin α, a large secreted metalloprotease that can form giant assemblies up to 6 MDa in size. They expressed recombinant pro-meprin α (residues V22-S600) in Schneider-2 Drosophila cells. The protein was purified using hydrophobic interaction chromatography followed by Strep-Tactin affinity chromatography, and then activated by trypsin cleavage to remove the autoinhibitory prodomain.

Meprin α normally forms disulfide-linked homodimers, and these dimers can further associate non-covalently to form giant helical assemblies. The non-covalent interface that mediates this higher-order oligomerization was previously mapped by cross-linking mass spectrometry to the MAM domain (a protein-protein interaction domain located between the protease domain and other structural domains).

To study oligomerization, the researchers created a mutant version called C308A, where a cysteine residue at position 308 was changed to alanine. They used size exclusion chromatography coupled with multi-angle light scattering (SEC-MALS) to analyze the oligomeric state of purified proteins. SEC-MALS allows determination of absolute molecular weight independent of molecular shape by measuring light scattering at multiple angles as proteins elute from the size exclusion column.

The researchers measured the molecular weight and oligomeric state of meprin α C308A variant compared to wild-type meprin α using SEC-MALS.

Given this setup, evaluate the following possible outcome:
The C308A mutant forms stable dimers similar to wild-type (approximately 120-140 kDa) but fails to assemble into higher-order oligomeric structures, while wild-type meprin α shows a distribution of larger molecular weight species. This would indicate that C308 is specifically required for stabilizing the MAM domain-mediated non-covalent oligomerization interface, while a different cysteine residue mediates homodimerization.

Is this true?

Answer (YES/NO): NO